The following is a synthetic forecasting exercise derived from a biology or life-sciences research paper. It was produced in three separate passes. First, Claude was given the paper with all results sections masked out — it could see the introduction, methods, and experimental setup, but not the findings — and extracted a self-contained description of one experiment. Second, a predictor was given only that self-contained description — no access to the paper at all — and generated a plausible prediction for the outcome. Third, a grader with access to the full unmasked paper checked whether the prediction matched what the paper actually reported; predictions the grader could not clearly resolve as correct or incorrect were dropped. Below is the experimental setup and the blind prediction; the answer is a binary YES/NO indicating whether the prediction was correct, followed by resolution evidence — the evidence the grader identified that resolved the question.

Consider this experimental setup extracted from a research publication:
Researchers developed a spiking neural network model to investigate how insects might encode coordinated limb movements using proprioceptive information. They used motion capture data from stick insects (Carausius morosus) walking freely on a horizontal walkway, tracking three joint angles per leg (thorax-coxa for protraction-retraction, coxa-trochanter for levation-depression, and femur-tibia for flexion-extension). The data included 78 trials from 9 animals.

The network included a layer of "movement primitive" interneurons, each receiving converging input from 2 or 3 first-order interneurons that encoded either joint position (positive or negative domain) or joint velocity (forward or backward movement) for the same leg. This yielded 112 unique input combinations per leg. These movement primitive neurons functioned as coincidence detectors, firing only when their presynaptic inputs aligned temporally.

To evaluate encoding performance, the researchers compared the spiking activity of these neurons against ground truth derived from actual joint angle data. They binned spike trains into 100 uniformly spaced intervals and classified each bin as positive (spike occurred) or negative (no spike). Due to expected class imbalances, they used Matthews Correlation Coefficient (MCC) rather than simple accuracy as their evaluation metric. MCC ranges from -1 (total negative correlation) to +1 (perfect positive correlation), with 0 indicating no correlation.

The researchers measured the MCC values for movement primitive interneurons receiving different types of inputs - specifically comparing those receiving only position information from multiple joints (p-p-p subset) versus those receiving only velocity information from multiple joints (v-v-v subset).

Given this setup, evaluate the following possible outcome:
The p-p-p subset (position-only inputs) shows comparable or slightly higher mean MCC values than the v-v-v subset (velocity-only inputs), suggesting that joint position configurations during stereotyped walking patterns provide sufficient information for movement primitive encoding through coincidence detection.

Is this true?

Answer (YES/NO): NO